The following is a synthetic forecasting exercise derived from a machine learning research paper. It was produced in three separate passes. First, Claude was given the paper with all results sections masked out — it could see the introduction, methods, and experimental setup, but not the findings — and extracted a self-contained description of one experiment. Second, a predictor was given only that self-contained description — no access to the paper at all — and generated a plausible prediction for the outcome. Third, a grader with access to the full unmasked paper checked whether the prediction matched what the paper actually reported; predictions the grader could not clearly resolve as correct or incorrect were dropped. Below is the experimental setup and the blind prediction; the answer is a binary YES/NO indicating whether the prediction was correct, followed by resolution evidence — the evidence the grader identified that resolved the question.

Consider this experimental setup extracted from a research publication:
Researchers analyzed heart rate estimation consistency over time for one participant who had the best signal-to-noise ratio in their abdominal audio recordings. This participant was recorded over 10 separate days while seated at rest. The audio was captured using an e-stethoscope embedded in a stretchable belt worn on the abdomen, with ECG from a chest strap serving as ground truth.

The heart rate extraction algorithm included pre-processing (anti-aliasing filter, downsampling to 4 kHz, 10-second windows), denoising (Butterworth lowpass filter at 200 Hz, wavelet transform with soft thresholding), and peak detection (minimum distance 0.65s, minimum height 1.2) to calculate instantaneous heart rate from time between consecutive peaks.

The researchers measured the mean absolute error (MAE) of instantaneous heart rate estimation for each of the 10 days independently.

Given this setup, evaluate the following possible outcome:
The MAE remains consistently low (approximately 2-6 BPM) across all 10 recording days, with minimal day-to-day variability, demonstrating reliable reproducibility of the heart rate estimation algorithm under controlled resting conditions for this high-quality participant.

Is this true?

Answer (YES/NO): NO